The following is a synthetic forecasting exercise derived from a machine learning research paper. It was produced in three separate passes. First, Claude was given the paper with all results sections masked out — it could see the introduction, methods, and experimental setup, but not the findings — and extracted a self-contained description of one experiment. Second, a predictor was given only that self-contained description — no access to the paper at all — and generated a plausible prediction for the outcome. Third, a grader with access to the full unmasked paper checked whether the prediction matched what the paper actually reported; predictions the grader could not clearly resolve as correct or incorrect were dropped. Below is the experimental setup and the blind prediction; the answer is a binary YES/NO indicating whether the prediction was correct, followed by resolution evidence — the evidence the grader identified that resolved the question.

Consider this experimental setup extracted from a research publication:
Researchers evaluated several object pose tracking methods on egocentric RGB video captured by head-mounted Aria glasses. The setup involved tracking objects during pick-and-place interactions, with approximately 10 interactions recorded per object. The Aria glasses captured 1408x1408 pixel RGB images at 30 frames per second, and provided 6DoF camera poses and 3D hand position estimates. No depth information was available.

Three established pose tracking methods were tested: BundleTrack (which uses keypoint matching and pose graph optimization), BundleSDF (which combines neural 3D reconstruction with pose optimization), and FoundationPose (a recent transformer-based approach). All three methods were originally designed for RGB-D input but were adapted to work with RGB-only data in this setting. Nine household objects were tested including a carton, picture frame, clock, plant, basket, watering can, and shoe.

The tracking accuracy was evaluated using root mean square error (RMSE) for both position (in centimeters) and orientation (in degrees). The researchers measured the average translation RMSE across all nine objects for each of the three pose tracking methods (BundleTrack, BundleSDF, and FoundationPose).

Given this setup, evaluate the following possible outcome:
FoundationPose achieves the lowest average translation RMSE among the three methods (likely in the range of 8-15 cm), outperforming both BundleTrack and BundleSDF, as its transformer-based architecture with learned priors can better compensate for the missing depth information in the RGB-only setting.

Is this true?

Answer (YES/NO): NO